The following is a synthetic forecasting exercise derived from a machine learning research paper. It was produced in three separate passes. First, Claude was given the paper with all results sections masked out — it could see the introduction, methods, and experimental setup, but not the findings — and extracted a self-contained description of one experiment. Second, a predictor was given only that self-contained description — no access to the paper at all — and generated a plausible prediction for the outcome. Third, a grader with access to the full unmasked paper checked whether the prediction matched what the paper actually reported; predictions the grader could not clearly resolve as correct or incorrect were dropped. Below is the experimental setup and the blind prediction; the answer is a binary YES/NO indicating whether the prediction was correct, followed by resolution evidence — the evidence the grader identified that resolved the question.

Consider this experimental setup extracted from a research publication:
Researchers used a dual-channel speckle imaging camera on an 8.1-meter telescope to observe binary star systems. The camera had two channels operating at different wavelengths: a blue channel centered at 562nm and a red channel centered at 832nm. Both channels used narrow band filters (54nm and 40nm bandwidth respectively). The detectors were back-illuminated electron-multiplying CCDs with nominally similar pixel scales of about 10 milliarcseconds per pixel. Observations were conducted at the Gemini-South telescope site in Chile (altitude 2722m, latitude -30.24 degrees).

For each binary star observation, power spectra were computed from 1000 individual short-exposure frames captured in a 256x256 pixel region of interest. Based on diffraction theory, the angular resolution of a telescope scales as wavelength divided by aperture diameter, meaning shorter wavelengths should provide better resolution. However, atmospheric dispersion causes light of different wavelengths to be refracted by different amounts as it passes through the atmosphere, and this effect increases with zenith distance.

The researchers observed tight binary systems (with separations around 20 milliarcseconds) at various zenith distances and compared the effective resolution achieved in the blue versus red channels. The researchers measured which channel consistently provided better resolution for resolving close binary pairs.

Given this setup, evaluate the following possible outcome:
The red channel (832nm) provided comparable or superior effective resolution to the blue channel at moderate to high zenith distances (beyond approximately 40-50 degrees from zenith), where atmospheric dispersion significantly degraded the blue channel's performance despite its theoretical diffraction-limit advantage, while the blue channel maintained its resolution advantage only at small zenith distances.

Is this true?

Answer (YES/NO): NO